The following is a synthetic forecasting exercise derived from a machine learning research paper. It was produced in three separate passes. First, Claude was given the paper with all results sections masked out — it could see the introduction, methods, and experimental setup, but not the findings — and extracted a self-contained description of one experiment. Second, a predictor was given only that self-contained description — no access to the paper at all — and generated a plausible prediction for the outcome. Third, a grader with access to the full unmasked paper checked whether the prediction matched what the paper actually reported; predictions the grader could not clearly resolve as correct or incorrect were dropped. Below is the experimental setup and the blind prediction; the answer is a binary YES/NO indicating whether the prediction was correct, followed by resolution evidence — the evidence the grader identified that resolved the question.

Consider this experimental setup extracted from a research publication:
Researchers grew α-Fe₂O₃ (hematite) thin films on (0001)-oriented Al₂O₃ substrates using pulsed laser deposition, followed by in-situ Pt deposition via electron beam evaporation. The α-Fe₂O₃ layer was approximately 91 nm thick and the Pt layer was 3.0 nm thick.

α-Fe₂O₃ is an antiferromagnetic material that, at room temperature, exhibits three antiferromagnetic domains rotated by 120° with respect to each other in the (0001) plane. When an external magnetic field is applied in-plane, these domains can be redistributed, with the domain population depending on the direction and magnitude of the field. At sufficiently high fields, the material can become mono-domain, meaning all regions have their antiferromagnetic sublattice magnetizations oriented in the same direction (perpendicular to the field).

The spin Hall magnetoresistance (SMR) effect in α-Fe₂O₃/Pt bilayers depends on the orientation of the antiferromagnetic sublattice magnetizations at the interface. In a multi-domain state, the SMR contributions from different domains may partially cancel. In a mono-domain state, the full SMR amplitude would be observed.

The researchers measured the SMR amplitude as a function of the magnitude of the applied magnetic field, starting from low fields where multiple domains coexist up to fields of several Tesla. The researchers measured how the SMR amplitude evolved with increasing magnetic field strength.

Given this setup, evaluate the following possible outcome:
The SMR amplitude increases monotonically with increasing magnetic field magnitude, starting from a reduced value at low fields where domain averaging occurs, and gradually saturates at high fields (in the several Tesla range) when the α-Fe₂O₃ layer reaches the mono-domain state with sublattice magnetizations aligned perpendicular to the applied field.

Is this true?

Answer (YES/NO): NO